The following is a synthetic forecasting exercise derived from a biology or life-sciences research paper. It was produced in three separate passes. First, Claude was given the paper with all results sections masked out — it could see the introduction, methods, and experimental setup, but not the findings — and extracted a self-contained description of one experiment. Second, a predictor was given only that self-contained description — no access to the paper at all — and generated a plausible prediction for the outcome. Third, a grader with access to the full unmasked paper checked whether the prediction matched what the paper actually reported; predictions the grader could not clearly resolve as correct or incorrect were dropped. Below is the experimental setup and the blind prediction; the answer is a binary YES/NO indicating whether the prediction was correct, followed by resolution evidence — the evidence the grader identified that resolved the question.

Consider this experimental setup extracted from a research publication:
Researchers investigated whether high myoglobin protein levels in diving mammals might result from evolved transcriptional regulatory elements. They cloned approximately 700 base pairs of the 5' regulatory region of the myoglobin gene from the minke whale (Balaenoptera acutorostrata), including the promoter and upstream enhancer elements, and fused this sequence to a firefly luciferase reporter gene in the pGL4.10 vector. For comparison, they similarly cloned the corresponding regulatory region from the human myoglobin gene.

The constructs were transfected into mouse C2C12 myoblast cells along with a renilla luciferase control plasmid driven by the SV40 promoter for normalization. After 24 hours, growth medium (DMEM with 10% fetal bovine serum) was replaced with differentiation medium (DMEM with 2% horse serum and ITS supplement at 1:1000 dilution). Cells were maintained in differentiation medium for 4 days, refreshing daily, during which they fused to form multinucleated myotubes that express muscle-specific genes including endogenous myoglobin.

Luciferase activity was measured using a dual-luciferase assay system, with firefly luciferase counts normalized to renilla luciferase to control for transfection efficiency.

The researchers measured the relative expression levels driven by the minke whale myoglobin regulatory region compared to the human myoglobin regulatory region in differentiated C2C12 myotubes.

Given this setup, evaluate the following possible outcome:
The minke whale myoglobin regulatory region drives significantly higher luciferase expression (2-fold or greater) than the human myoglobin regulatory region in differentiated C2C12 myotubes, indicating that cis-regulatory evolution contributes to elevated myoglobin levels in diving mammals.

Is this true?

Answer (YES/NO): NO